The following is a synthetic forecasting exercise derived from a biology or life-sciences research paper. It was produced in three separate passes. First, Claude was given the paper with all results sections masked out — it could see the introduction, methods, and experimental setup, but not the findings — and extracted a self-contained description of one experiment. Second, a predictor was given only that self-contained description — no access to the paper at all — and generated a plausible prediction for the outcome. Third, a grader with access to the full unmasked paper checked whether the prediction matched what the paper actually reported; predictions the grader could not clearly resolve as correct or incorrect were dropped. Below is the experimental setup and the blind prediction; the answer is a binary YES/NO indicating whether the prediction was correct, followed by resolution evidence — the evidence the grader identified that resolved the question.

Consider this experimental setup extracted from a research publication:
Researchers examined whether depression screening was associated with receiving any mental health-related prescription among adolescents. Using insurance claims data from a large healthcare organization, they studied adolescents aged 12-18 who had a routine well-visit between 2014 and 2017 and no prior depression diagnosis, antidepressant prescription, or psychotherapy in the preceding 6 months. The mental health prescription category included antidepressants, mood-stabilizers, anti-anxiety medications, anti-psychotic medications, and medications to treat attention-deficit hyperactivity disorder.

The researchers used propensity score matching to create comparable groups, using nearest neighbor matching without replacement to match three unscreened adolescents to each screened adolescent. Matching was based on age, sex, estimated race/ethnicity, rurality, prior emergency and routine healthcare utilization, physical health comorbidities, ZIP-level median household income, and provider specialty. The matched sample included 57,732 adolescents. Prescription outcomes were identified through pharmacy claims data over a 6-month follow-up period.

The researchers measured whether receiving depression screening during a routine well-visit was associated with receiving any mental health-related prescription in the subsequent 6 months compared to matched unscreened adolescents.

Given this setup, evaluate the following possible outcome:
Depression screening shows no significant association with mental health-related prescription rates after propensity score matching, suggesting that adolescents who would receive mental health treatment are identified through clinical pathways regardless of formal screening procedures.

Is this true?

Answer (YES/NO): YES